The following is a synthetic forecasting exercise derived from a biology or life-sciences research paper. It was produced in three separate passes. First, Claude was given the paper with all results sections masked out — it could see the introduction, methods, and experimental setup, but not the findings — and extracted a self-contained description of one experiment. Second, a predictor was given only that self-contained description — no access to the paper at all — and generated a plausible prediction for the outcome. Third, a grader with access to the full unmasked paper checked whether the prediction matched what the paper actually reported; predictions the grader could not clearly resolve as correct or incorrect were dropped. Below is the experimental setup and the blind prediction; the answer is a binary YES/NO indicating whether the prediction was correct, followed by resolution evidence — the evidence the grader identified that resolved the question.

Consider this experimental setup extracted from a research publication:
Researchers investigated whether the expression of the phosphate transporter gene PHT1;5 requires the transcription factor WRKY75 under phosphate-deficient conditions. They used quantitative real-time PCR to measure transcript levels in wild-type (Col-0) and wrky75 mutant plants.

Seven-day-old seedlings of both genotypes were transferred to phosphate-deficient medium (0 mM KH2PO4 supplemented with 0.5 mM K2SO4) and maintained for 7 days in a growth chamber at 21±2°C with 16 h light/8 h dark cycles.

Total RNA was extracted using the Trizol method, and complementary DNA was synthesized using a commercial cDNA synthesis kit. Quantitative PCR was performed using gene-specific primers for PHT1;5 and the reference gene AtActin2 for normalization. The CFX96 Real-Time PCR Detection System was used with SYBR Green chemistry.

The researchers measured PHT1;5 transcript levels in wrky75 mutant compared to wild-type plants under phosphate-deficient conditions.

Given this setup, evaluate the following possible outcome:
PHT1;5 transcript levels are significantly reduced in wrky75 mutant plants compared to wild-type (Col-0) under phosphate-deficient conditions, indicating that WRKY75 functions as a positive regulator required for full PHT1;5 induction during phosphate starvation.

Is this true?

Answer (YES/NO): YES